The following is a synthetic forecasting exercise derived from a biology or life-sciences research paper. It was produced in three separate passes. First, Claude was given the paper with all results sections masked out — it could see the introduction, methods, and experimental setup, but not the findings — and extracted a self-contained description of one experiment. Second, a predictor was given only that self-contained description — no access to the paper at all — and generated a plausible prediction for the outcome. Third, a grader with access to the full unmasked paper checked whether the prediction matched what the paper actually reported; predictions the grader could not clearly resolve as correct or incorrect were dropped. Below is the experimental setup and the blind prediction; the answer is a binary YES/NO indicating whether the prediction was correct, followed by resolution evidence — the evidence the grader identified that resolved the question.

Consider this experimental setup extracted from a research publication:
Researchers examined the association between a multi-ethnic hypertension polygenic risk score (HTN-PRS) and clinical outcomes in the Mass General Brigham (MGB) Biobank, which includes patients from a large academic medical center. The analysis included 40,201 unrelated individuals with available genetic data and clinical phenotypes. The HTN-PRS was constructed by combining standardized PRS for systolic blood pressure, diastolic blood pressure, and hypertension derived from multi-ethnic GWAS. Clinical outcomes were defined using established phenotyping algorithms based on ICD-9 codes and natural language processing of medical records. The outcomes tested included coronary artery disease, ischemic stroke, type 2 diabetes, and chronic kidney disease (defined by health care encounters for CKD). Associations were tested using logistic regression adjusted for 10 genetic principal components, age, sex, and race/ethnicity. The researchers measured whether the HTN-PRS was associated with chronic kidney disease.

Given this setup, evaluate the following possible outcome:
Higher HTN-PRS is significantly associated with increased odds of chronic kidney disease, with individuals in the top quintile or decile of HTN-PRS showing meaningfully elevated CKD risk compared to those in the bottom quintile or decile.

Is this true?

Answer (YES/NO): NO